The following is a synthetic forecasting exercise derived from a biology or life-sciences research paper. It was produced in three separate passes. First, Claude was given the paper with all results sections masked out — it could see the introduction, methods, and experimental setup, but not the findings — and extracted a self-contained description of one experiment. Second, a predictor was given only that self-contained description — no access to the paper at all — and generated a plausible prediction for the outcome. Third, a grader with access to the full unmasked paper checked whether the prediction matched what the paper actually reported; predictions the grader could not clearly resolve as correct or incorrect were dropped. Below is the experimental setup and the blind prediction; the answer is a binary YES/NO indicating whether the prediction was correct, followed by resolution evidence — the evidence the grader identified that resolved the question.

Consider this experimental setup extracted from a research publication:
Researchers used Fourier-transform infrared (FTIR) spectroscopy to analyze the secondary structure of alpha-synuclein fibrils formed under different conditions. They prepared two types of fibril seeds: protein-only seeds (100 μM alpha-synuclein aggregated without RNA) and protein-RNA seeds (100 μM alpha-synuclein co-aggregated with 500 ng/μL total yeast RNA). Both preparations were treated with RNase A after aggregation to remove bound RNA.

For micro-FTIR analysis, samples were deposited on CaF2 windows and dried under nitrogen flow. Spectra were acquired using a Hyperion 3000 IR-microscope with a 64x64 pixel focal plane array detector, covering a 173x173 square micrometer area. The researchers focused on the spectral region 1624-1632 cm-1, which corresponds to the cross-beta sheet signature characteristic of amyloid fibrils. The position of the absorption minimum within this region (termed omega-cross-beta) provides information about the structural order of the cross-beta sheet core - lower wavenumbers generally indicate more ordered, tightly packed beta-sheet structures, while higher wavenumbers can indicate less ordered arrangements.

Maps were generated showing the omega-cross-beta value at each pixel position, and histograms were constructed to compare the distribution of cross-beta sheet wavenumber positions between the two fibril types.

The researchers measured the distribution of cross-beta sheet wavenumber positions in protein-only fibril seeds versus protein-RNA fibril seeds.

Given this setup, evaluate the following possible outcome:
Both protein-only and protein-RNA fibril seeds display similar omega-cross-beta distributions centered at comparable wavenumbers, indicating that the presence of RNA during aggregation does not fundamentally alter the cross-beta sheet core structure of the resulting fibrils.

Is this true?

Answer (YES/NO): NO